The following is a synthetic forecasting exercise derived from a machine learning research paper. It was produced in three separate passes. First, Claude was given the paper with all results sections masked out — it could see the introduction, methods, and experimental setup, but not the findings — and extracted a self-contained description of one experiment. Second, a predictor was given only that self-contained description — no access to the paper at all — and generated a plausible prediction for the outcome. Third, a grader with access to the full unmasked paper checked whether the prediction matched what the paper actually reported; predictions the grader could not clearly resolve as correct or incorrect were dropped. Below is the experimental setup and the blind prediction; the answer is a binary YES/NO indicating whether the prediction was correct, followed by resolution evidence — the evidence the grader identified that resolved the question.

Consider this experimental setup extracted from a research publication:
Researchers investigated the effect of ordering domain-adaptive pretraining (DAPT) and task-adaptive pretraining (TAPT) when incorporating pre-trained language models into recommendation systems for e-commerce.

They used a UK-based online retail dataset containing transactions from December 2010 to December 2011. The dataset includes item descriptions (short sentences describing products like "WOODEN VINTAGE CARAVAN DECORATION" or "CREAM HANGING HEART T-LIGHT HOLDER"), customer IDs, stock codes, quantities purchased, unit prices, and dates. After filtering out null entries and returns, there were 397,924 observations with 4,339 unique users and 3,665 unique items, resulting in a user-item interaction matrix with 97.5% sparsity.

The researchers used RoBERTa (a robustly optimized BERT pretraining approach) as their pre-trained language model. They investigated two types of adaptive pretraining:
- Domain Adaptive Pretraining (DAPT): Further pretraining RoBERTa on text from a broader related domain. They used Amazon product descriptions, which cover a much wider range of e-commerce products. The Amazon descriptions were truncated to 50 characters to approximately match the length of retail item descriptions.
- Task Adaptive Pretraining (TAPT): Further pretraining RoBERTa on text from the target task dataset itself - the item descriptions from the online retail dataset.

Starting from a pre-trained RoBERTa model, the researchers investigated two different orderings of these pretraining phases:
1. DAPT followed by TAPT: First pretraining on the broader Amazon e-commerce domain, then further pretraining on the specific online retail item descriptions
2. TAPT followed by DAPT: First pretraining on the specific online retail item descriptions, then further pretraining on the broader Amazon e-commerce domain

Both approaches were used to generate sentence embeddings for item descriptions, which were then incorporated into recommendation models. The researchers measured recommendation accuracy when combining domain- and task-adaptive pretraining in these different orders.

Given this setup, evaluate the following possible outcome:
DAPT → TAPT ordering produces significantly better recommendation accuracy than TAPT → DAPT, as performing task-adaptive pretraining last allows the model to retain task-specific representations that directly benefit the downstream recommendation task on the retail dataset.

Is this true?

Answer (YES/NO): NO